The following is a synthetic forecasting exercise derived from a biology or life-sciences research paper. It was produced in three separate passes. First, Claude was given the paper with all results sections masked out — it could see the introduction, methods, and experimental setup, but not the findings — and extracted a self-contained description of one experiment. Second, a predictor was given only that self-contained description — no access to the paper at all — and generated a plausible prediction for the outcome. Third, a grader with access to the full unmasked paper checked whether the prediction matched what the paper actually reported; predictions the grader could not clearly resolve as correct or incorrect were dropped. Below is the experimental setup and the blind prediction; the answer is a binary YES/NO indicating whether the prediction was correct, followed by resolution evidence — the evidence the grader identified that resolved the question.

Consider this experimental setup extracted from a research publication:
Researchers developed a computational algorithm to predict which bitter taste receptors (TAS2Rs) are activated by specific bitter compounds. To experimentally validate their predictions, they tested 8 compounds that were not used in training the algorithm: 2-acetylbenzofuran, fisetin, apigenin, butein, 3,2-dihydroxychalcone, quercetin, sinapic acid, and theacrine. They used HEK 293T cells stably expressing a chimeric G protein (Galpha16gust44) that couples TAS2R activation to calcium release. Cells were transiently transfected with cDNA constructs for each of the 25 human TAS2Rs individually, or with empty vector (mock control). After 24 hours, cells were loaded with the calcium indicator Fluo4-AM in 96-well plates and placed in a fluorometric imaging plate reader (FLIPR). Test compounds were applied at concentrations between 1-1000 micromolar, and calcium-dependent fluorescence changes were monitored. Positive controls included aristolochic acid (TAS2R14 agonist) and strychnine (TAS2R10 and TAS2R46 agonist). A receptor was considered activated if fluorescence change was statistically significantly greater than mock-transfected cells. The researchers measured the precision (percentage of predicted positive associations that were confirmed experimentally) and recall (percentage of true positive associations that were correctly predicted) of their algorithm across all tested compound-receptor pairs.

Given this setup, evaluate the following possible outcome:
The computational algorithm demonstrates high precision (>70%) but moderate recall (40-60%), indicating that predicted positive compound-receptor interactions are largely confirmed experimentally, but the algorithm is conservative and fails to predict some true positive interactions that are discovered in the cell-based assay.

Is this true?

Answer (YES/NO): YES